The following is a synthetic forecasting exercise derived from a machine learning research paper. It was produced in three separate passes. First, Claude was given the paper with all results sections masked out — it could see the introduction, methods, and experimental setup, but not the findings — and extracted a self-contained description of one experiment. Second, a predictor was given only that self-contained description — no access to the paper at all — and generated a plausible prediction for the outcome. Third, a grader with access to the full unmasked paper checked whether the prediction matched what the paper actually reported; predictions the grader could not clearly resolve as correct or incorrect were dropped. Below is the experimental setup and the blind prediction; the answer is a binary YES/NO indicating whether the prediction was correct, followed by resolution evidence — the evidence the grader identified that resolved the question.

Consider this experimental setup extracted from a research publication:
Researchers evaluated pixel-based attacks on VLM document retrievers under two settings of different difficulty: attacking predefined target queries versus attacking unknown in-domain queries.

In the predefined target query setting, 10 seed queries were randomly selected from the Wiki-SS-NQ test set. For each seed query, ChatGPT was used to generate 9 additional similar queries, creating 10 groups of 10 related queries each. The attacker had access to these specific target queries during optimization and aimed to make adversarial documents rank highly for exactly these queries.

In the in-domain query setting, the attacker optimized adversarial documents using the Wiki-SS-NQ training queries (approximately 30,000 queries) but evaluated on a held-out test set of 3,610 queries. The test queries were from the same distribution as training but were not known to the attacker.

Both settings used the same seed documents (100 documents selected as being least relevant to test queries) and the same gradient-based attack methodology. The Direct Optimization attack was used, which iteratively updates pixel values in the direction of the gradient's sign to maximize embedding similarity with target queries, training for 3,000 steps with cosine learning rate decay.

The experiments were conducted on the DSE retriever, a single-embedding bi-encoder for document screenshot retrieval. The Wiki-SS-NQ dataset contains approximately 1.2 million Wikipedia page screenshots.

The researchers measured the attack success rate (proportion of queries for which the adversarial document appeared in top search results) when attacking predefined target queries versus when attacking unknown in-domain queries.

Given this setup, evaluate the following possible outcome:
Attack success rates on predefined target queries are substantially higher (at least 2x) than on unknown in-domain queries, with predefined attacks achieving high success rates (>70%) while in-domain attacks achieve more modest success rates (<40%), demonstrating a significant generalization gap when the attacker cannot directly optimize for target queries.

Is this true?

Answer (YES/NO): NO